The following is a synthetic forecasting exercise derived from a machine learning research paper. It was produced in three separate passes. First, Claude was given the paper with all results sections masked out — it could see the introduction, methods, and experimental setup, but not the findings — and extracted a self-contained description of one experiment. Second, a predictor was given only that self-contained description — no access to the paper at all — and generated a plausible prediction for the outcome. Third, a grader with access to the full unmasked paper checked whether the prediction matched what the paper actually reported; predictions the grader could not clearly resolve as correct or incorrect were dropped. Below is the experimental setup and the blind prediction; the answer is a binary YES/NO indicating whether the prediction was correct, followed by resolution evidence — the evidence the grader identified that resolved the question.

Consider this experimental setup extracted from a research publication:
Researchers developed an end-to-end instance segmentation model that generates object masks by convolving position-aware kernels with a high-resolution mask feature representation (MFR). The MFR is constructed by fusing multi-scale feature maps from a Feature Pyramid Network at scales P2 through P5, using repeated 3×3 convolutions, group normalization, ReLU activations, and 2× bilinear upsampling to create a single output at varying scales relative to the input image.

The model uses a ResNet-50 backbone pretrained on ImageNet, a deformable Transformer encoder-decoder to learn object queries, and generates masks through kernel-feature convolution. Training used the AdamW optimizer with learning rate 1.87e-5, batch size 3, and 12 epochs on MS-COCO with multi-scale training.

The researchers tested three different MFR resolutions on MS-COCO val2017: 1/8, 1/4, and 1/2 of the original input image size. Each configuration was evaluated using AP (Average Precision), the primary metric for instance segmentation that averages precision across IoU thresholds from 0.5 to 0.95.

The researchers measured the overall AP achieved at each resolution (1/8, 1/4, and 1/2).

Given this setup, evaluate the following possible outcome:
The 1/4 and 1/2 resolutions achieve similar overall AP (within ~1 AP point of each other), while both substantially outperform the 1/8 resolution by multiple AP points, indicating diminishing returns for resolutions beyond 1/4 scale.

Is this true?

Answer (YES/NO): NO